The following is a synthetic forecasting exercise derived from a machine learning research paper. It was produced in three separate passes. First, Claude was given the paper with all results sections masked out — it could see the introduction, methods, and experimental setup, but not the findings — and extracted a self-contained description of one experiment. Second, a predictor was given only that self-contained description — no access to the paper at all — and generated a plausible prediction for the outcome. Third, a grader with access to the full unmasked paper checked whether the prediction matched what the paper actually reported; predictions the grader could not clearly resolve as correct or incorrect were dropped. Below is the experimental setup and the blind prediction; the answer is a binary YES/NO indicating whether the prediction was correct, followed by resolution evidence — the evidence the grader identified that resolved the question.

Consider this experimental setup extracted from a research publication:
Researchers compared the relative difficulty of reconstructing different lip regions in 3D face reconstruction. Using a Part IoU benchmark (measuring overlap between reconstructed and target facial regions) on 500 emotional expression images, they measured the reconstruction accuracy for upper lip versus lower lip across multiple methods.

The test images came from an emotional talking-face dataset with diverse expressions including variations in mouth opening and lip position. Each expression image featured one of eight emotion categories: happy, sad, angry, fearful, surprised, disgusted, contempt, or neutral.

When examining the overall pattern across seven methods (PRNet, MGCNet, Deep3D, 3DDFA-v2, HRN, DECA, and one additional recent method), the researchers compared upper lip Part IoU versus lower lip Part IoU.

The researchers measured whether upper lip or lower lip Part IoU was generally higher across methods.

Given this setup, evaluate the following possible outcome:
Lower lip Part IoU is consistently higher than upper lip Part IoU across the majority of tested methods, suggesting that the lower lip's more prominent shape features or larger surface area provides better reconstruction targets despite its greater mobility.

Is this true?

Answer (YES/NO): YES